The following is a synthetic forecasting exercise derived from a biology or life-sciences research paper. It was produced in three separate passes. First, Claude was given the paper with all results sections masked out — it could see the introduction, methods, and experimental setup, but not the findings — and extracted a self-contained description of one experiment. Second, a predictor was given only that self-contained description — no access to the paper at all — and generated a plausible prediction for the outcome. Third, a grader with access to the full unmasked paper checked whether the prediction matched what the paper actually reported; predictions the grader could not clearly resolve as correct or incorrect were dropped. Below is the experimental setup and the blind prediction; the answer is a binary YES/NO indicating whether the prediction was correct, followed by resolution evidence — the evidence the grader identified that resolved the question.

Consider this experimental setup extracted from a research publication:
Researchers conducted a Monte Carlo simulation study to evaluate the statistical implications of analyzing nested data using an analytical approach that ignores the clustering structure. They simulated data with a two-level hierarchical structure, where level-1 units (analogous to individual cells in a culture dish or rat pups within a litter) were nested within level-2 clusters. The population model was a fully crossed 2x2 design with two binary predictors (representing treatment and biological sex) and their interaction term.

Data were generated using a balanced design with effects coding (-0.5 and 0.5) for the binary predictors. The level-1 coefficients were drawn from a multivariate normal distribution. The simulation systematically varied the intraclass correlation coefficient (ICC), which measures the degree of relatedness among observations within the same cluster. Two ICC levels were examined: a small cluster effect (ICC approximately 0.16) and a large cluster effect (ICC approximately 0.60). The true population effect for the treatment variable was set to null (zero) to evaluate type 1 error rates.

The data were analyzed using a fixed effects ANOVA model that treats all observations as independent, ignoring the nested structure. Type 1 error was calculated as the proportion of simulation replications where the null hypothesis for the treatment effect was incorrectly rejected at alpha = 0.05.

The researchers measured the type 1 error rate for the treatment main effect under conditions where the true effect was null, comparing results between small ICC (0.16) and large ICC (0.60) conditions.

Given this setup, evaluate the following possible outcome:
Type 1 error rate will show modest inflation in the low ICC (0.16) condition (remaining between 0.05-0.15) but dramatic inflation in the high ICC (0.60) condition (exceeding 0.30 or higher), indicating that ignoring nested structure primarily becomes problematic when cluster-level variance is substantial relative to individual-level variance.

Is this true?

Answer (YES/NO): NO